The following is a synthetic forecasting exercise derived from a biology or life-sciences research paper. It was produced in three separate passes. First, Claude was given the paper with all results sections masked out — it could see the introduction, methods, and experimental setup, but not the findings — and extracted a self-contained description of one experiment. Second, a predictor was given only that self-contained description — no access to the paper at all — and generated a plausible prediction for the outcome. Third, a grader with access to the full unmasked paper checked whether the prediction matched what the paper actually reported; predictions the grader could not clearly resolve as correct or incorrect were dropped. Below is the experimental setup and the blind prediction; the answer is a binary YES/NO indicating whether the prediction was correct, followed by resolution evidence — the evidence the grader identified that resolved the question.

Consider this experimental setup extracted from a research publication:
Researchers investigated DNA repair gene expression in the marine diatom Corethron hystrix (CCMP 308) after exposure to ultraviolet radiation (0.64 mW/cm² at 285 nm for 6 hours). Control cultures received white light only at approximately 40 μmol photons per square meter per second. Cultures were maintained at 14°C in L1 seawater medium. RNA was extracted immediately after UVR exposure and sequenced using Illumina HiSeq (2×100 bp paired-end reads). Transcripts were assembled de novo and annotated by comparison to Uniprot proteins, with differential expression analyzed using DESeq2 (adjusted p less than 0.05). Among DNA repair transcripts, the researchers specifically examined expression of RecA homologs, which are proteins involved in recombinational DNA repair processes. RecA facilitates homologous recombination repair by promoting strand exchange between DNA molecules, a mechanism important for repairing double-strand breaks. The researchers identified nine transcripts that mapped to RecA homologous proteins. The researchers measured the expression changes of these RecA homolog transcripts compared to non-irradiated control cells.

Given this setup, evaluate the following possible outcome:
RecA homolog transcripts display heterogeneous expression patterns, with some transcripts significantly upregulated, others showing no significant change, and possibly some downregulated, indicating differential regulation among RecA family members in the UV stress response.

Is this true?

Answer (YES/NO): NO